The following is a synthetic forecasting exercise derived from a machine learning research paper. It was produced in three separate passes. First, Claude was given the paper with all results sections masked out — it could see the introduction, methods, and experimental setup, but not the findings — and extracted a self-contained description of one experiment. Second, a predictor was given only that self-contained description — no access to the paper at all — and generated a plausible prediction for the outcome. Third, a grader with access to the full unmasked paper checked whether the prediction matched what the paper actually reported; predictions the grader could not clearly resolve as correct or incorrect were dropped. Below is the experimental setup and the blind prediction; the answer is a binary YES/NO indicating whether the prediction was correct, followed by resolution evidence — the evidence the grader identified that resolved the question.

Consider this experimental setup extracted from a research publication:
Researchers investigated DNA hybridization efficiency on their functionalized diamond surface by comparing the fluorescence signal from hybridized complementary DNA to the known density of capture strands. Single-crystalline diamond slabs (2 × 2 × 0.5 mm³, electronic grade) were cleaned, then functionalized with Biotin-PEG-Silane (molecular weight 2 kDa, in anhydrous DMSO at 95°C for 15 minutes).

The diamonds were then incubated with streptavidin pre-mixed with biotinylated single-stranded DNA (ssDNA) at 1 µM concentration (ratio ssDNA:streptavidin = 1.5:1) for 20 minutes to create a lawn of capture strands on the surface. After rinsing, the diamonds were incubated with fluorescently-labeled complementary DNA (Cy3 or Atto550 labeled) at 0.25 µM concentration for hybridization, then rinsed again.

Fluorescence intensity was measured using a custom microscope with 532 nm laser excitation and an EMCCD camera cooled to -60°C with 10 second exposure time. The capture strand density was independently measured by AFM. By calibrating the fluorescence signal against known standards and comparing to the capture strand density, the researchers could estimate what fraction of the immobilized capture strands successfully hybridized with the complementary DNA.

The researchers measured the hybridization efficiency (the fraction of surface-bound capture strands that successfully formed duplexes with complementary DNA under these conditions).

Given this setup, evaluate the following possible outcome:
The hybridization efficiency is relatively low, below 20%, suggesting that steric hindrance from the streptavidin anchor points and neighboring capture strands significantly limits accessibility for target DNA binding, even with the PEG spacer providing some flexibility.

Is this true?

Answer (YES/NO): NO